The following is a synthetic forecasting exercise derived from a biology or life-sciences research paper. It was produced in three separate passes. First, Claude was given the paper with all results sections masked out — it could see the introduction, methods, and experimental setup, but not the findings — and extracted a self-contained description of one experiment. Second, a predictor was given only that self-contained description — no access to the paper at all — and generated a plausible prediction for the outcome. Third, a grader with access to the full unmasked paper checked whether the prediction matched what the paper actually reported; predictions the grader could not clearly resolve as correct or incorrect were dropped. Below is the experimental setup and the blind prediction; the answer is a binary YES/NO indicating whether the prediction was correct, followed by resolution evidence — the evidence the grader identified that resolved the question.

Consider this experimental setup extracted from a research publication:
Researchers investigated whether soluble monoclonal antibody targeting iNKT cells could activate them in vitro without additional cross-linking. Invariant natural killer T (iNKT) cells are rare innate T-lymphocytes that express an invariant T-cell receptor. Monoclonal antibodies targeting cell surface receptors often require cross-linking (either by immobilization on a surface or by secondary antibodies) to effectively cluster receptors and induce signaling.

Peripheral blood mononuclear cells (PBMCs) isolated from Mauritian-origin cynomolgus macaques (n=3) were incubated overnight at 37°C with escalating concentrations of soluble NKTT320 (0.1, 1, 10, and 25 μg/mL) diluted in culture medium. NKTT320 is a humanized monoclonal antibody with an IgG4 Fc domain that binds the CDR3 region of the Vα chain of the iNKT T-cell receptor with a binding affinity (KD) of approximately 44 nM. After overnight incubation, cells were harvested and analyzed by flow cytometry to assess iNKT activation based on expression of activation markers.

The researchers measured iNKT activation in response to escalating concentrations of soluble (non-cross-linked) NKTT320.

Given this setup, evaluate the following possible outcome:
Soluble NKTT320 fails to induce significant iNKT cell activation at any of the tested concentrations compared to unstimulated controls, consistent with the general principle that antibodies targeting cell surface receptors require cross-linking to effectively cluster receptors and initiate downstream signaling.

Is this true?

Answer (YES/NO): NO